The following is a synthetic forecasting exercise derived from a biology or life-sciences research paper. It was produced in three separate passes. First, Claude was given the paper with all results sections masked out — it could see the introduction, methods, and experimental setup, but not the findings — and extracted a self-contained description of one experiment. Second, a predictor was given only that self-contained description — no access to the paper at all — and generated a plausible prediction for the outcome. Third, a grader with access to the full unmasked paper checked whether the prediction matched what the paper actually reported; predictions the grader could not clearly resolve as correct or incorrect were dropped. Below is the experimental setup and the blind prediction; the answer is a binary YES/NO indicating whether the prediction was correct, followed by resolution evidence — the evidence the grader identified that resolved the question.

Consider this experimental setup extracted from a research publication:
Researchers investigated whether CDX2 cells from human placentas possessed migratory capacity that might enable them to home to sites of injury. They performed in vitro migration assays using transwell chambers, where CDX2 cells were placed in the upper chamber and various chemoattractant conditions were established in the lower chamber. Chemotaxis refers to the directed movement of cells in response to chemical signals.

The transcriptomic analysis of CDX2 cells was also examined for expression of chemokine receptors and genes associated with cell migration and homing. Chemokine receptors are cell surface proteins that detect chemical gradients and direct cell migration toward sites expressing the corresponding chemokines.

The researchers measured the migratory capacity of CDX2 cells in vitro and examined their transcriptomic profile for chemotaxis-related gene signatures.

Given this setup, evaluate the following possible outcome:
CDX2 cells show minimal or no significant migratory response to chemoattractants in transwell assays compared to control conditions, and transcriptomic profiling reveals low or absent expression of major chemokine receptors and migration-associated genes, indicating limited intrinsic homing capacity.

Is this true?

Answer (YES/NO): NO